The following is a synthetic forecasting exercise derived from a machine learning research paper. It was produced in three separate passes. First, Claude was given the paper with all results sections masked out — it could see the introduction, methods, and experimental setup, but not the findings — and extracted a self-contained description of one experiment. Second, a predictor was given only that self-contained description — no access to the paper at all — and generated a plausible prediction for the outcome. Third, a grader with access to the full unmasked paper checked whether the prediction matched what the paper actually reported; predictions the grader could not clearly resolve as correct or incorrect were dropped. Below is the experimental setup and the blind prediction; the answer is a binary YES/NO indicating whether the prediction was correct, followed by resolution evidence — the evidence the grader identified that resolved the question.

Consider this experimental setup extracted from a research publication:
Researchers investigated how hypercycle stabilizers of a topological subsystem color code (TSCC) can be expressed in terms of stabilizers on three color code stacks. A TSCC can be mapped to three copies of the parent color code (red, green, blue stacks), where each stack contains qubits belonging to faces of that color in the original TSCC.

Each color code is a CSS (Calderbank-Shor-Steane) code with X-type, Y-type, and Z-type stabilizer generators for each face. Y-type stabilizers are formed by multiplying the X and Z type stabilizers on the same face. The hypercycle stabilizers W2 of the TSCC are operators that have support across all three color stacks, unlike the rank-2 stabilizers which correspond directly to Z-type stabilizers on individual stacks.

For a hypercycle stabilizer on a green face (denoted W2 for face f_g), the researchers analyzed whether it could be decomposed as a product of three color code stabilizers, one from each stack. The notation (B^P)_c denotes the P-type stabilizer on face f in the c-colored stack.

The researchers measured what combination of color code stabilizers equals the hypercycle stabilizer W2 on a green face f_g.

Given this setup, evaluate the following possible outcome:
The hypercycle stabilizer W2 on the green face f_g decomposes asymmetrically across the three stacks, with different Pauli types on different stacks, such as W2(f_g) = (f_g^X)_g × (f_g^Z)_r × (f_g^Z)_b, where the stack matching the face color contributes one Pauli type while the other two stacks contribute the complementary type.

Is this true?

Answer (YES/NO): NO